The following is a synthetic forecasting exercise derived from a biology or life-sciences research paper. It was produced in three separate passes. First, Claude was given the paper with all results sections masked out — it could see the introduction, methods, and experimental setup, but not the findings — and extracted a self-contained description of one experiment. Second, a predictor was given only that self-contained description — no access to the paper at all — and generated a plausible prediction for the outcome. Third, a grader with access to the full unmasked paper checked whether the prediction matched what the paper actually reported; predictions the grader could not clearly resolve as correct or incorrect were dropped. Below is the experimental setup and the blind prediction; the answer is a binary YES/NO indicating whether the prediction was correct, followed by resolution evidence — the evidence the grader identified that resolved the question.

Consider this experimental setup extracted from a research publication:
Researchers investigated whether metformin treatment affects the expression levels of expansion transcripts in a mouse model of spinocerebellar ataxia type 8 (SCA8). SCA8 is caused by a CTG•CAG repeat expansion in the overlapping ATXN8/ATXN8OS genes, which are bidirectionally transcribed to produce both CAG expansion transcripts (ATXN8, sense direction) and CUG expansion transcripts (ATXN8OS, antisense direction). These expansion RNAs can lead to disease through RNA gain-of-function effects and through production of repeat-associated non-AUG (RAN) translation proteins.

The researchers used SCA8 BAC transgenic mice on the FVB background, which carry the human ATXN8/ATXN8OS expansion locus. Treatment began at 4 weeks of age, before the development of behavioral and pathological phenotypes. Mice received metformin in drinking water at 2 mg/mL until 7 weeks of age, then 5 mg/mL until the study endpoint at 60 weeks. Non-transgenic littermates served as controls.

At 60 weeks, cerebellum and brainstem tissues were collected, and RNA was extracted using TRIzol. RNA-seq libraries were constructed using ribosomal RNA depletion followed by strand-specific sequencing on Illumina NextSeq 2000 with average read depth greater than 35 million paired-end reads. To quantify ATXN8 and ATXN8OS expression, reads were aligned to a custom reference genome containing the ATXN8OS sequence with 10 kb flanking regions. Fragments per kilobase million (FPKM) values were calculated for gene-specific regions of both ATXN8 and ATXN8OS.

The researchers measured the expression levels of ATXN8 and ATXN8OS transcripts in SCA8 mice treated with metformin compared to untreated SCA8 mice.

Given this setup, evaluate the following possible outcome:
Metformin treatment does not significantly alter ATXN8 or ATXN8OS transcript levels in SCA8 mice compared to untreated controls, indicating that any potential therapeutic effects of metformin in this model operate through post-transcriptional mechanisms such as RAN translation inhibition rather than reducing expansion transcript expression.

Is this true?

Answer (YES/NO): YES